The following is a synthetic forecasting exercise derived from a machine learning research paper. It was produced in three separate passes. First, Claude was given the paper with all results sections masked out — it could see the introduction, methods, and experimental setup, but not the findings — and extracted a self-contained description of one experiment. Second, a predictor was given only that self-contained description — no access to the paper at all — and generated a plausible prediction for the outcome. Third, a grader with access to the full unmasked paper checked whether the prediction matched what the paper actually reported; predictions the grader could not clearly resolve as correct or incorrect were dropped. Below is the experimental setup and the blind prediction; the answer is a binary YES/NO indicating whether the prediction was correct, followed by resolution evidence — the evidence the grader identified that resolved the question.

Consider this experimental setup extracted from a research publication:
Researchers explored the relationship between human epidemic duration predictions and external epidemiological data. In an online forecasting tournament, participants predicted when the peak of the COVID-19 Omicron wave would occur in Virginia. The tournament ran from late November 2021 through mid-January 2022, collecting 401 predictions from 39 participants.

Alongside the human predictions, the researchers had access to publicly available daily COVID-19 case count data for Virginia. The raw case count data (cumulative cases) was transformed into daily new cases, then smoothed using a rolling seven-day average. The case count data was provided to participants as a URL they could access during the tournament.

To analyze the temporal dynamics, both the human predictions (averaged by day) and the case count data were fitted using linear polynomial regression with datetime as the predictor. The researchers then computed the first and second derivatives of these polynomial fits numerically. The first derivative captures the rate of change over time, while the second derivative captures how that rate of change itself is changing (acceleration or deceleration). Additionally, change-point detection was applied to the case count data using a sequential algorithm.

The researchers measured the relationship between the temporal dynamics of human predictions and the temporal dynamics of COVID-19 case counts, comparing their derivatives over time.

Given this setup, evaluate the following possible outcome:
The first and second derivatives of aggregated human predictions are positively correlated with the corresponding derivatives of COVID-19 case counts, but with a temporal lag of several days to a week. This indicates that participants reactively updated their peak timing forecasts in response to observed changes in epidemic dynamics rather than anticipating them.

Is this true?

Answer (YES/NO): NO